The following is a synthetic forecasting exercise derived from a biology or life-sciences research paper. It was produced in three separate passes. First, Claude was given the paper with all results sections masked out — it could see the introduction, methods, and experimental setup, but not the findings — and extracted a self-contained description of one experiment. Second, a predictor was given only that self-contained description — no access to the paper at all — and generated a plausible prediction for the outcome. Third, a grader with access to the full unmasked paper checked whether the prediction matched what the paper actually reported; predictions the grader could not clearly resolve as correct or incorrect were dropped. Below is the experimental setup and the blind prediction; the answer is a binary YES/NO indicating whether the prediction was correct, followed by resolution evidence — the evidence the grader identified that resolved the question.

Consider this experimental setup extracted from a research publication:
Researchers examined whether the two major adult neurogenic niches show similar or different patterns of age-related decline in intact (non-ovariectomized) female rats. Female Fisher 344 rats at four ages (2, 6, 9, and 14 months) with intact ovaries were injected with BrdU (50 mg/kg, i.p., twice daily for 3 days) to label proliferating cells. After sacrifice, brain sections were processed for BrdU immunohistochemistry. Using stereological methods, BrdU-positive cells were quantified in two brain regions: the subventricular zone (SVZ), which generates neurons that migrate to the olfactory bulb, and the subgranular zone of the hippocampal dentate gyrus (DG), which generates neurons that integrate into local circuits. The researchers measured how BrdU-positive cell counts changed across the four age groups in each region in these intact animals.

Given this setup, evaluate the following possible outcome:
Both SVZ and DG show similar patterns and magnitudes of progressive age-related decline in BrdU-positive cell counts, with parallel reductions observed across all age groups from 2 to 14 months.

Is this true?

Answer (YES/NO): NO